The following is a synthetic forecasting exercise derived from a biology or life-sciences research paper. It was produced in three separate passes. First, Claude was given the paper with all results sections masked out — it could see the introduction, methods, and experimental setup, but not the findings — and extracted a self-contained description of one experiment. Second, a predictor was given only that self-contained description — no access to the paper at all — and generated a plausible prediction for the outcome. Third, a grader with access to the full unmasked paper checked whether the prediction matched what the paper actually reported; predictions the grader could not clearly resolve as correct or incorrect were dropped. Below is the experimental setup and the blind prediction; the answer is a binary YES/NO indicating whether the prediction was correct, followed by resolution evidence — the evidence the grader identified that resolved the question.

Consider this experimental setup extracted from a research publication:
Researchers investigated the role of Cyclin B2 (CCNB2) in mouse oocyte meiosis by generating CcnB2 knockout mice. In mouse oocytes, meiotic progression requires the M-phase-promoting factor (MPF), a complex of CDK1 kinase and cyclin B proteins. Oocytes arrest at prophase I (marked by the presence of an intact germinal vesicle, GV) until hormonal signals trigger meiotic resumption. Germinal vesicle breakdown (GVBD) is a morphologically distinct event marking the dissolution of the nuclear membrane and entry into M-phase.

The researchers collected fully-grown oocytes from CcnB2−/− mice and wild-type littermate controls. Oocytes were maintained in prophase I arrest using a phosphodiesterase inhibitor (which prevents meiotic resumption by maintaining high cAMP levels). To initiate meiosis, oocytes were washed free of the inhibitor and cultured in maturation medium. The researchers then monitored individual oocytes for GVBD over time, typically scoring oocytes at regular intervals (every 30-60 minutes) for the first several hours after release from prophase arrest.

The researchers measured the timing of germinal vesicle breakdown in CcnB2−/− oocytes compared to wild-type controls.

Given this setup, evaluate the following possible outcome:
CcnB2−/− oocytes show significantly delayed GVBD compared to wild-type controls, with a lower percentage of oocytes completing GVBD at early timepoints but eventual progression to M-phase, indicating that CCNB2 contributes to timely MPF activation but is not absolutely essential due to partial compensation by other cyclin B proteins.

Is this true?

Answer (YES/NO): NO